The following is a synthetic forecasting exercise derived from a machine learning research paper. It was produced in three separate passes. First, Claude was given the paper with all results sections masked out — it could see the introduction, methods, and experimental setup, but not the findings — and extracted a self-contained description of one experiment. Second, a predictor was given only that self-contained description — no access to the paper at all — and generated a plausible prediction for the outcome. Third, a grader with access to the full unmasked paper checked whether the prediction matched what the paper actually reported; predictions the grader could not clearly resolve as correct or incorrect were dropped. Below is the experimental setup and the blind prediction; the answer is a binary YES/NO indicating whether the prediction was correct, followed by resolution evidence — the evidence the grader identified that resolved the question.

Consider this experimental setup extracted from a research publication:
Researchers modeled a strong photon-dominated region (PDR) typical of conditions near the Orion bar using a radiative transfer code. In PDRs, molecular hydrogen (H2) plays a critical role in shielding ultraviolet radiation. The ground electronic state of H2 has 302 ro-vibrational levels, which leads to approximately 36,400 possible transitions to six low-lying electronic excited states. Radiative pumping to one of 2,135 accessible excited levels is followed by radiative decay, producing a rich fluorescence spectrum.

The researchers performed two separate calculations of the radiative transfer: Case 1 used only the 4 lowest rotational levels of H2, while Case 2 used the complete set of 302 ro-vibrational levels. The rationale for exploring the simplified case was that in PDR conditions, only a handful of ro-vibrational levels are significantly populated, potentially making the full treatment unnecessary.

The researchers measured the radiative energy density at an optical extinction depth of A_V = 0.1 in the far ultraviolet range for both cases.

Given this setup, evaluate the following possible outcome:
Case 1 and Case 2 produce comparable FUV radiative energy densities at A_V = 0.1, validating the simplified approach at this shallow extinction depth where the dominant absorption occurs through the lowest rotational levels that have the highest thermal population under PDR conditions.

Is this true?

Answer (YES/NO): NO